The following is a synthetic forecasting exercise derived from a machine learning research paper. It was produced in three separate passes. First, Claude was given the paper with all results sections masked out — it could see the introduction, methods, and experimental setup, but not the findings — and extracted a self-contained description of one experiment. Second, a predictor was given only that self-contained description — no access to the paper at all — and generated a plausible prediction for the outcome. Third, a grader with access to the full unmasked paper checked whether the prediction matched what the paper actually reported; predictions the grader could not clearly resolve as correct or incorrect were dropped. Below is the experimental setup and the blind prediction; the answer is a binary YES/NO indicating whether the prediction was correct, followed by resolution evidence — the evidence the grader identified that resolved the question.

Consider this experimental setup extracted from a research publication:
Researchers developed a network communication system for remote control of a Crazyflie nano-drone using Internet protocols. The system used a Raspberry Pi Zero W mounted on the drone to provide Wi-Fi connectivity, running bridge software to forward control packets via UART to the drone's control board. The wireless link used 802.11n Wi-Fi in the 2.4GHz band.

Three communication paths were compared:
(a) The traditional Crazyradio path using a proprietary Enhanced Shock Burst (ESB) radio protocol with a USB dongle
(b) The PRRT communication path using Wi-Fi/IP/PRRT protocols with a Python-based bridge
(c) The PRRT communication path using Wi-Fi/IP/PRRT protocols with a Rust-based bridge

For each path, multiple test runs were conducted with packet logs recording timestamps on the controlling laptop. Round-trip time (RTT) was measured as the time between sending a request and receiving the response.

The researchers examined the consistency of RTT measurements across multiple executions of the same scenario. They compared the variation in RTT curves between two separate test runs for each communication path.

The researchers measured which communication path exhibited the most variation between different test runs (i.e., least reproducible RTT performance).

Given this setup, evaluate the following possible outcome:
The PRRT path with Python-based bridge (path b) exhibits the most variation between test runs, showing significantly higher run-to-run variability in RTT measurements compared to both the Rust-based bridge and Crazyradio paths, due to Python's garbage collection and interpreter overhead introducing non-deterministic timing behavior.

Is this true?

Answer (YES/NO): NO